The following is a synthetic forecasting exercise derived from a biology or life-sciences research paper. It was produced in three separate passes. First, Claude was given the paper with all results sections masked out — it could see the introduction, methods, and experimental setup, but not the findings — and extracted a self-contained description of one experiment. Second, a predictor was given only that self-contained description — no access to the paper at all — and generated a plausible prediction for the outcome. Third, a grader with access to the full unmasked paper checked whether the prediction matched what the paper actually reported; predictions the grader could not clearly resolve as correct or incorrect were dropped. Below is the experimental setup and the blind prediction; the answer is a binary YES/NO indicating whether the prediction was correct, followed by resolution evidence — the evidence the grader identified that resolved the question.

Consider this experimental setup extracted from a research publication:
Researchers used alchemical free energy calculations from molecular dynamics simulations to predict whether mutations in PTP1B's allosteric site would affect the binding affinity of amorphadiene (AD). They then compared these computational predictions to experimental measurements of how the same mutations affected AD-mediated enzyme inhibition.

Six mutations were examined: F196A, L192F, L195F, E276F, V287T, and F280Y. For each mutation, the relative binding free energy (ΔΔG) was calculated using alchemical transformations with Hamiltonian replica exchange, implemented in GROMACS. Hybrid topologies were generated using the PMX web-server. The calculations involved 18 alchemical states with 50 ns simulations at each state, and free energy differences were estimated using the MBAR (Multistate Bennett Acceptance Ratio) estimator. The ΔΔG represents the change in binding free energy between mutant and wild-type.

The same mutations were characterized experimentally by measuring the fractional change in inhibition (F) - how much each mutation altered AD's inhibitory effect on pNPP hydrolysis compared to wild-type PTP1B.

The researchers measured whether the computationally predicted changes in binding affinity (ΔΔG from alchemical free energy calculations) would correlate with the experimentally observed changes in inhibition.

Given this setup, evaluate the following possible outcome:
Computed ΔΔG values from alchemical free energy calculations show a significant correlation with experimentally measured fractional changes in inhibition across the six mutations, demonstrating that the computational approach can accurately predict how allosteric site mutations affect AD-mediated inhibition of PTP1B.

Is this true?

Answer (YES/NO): NO